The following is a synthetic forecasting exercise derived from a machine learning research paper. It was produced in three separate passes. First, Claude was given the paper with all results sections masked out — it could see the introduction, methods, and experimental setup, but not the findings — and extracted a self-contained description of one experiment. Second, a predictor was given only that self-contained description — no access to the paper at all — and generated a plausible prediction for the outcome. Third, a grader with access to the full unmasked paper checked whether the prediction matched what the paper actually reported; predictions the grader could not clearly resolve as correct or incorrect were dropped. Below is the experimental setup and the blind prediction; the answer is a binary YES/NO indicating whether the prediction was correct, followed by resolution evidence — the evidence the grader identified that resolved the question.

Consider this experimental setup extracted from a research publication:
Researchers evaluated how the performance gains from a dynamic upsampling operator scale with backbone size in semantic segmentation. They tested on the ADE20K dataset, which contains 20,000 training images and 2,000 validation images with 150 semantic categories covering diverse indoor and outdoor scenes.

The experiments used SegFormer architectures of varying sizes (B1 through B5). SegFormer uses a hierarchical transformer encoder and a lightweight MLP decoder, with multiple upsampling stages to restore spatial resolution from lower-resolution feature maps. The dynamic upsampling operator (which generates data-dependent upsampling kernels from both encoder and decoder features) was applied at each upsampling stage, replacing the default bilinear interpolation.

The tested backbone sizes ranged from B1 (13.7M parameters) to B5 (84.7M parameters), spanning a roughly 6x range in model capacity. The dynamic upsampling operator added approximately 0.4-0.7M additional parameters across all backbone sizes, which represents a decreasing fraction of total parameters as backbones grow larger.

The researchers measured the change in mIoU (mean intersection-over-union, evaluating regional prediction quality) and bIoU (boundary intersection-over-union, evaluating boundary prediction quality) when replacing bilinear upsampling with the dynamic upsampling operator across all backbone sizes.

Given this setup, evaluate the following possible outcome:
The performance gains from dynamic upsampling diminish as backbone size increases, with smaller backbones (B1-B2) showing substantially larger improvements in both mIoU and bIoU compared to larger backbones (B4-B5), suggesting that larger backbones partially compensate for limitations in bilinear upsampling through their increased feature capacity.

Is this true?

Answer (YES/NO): YES